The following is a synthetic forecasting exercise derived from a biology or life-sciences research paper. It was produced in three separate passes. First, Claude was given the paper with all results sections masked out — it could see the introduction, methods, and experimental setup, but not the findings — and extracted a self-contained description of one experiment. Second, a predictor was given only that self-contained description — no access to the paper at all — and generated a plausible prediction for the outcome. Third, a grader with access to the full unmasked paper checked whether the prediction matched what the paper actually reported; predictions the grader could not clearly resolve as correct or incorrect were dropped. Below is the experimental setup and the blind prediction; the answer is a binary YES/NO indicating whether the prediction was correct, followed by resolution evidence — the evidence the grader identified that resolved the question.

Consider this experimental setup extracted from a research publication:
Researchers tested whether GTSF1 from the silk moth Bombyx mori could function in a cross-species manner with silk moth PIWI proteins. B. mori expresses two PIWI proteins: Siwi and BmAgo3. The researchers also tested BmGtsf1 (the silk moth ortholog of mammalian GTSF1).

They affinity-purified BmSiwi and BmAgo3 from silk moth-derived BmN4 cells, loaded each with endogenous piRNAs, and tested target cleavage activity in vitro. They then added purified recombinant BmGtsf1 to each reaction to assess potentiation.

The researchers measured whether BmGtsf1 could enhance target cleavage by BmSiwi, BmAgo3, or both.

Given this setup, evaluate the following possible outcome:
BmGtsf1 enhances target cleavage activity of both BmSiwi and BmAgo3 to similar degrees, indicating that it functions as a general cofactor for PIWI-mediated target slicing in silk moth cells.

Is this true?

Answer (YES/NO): NO